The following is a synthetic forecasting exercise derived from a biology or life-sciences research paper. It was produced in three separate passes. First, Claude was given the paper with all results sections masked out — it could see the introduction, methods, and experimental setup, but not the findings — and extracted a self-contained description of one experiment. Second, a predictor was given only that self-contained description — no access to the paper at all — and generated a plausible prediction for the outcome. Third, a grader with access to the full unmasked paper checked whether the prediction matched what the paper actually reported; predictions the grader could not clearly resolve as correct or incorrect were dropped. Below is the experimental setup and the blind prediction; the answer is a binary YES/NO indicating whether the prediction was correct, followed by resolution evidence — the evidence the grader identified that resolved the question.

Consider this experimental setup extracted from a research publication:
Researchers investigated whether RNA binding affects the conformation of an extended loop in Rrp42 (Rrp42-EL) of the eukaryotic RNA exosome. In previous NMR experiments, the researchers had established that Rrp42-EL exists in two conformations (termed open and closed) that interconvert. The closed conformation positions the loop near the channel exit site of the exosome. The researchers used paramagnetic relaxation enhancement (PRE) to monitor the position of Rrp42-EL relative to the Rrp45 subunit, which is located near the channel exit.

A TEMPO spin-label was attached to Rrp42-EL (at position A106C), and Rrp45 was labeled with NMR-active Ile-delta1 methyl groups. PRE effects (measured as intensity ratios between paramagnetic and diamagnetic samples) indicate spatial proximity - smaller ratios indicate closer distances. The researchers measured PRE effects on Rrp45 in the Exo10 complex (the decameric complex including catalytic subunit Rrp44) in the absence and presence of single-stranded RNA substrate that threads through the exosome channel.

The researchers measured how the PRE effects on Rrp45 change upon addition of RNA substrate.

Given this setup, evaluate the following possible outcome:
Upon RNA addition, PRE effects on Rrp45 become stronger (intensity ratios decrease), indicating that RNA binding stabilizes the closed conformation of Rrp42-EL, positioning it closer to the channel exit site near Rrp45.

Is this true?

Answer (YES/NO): NO